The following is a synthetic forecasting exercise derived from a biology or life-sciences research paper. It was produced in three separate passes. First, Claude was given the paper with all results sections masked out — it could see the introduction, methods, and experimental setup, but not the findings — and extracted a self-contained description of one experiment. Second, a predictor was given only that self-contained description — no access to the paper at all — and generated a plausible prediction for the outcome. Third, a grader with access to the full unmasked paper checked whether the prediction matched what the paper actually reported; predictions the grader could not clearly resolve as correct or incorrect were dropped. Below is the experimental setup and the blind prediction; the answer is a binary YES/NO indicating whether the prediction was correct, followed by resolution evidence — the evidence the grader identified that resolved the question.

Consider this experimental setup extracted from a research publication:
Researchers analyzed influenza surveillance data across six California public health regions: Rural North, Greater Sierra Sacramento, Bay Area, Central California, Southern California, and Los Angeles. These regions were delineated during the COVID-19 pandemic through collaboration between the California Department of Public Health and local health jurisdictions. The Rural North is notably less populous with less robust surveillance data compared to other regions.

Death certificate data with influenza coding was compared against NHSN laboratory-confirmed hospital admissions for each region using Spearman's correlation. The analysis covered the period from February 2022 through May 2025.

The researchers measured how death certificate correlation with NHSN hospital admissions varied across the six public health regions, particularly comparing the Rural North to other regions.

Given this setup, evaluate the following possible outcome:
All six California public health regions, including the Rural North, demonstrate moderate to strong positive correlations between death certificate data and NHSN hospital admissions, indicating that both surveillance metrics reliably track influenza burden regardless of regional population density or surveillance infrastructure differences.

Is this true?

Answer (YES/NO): NO